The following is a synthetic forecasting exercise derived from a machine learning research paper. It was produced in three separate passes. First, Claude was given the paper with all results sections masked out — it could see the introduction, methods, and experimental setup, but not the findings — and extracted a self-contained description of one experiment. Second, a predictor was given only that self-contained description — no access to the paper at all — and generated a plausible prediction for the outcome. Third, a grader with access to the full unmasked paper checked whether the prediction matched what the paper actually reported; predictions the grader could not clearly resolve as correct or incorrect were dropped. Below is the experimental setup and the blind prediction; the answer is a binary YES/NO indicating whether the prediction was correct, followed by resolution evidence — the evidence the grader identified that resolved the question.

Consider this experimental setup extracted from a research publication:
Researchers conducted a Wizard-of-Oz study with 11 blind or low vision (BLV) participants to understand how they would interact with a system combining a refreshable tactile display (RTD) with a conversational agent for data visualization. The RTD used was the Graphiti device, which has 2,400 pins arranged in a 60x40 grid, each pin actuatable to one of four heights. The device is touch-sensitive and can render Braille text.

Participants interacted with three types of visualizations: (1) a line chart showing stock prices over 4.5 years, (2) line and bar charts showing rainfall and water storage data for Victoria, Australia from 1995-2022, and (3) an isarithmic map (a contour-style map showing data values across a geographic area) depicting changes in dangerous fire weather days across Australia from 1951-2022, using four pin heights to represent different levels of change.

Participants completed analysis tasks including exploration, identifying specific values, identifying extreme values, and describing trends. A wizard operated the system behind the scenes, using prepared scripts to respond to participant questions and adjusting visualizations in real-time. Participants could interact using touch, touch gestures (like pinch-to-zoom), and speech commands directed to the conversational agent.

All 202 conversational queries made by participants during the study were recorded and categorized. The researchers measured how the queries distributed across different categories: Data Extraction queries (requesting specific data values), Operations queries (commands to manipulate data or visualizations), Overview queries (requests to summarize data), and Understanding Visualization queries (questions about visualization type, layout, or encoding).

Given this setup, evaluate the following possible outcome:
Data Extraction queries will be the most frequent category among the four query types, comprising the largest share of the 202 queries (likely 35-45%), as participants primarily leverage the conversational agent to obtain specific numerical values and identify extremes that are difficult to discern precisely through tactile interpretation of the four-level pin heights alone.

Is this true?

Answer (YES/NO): NO